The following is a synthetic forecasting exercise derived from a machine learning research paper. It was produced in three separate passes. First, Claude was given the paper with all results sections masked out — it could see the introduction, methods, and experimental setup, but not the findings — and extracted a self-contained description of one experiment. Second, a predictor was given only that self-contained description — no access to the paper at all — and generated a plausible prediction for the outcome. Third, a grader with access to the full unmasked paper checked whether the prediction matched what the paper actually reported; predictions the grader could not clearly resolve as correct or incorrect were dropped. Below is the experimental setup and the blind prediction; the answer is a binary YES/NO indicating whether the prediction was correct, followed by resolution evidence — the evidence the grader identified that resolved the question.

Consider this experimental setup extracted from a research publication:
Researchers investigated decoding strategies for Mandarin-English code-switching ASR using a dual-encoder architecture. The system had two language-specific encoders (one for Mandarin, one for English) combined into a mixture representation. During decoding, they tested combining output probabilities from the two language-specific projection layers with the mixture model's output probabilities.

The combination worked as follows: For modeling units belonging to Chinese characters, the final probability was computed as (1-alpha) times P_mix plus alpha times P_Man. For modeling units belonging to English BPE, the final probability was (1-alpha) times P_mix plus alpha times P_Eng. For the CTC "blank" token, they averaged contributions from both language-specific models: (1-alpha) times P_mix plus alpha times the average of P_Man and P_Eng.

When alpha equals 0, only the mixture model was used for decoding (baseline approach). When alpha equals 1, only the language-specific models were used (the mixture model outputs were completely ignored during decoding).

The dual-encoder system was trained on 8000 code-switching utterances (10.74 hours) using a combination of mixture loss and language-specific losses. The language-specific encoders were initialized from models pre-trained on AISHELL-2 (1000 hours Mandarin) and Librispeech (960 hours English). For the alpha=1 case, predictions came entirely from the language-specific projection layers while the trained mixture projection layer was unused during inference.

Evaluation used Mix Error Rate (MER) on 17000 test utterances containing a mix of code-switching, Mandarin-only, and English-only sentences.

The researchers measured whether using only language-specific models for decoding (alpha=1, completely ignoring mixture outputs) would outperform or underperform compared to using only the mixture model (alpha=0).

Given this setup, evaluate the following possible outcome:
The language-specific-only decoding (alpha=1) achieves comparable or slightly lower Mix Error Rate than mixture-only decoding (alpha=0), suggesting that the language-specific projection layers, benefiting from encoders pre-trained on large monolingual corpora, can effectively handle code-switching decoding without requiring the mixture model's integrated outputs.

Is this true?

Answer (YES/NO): YES